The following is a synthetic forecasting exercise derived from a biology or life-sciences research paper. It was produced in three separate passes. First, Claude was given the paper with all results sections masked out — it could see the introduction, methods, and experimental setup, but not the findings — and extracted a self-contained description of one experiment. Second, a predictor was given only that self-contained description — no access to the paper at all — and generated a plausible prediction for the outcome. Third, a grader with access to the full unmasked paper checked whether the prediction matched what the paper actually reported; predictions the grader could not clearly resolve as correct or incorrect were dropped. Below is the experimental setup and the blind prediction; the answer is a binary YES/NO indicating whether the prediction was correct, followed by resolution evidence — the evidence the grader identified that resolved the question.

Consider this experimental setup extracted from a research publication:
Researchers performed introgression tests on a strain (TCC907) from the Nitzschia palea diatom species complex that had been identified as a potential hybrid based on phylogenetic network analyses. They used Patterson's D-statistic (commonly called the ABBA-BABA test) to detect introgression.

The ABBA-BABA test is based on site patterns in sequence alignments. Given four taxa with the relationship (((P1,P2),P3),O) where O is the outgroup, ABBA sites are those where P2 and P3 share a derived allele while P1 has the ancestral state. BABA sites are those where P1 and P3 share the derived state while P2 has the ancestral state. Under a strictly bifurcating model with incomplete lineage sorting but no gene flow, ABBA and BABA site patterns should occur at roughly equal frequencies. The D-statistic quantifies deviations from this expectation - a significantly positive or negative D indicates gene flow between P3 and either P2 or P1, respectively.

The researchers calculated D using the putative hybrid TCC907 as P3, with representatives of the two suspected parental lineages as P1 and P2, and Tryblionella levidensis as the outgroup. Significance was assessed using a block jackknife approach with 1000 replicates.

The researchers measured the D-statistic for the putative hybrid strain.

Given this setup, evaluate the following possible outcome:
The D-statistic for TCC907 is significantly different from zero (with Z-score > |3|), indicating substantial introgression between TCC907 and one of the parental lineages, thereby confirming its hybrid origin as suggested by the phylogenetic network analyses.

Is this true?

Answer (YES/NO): YES